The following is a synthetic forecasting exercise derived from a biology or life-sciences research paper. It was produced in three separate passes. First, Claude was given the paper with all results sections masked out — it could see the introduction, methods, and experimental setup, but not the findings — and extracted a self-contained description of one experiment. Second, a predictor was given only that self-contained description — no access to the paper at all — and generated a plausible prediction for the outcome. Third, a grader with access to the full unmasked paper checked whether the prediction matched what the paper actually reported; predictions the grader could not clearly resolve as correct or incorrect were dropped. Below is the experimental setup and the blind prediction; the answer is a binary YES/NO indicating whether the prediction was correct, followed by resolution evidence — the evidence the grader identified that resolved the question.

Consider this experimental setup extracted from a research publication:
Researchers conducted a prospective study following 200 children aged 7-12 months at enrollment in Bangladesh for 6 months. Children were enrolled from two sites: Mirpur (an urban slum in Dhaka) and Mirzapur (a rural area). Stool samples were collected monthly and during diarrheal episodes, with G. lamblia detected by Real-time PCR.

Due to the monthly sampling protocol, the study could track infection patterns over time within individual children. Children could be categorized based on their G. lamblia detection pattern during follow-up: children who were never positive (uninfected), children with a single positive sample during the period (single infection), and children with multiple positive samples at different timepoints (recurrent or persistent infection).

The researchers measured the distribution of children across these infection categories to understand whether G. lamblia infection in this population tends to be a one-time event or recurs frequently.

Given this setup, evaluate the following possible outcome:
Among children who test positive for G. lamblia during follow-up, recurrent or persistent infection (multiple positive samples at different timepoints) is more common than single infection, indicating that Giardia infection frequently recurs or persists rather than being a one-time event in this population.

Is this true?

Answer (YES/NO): NO